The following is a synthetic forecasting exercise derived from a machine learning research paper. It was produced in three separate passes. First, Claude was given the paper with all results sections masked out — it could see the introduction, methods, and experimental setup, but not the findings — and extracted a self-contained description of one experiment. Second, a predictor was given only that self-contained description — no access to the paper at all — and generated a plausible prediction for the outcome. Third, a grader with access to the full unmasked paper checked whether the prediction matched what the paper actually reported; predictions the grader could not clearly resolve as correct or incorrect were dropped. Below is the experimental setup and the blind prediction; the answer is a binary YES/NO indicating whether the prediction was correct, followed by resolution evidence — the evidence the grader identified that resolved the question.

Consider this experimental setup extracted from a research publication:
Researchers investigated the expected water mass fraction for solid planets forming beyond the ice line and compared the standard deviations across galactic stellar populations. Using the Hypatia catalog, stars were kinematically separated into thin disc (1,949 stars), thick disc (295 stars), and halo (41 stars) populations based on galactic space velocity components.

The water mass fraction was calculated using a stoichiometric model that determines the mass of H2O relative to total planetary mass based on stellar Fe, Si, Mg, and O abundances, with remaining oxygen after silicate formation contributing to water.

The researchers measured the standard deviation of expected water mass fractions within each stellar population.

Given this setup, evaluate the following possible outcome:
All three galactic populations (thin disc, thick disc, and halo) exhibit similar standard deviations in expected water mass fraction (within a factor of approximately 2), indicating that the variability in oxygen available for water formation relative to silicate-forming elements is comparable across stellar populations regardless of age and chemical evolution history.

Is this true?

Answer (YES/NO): NO